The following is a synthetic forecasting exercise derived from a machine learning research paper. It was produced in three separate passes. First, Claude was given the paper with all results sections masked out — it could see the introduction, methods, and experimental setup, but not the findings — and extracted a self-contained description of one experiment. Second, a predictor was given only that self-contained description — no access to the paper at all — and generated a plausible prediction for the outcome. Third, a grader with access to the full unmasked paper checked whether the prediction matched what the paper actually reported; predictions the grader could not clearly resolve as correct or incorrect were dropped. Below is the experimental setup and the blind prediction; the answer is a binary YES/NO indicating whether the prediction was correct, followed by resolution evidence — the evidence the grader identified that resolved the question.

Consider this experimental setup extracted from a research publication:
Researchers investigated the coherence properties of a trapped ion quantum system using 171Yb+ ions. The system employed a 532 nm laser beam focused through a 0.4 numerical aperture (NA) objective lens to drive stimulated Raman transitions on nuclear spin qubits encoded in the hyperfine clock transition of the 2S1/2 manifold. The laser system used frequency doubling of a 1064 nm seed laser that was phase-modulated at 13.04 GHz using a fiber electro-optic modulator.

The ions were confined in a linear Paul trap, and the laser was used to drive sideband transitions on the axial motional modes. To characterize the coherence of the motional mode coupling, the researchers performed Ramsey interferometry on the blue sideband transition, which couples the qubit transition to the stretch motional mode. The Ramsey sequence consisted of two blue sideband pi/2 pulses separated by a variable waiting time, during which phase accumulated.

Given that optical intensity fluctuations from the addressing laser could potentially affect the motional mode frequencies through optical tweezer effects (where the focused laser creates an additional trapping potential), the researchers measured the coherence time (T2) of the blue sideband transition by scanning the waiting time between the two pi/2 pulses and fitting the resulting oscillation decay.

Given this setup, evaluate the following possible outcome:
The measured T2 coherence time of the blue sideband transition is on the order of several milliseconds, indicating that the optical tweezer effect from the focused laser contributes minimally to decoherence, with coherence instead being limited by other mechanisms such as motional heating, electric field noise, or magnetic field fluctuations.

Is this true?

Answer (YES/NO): NO